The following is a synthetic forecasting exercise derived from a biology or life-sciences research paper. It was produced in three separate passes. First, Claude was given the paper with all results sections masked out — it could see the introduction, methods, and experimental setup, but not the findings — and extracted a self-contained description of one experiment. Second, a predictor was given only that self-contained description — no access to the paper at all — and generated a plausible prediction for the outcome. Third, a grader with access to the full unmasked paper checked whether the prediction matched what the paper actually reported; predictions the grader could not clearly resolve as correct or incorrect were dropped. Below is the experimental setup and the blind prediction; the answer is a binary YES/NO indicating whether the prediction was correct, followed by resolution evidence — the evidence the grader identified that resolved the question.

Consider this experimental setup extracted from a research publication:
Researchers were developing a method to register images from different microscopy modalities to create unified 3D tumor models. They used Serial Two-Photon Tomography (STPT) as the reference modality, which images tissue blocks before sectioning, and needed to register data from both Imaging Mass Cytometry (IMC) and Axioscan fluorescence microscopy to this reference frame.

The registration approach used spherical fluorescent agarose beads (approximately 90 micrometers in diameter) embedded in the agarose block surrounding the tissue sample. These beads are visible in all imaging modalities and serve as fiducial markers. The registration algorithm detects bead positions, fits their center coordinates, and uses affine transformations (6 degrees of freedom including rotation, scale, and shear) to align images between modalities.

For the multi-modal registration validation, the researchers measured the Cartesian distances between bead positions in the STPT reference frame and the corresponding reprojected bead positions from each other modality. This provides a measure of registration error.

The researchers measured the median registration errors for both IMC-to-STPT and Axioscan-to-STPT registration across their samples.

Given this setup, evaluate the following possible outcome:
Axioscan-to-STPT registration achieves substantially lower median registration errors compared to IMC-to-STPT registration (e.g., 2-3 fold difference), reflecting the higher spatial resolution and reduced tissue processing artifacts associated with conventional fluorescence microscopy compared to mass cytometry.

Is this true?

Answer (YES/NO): NO